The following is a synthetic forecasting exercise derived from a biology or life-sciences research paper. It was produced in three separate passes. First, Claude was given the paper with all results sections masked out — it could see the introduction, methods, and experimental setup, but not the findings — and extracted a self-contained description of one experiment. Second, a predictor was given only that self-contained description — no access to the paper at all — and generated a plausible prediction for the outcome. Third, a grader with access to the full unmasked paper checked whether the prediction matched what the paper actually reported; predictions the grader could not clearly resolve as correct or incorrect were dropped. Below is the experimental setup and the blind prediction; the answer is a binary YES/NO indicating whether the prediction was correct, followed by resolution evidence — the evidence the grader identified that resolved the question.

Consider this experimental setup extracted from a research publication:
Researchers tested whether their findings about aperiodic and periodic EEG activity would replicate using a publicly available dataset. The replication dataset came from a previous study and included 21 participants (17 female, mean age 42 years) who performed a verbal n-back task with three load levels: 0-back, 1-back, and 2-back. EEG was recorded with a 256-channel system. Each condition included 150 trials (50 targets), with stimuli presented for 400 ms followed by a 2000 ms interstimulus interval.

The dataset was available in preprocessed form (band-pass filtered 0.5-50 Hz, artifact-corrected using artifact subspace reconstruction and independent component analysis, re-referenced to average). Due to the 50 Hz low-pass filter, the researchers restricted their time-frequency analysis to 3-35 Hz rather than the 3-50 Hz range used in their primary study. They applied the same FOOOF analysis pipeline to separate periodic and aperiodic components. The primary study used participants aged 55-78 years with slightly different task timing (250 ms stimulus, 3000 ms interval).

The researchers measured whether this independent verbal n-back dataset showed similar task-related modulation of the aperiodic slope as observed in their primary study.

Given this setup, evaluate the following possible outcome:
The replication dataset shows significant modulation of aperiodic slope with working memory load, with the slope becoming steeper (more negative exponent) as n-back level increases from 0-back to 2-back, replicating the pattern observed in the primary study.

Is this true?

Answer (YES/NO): NO